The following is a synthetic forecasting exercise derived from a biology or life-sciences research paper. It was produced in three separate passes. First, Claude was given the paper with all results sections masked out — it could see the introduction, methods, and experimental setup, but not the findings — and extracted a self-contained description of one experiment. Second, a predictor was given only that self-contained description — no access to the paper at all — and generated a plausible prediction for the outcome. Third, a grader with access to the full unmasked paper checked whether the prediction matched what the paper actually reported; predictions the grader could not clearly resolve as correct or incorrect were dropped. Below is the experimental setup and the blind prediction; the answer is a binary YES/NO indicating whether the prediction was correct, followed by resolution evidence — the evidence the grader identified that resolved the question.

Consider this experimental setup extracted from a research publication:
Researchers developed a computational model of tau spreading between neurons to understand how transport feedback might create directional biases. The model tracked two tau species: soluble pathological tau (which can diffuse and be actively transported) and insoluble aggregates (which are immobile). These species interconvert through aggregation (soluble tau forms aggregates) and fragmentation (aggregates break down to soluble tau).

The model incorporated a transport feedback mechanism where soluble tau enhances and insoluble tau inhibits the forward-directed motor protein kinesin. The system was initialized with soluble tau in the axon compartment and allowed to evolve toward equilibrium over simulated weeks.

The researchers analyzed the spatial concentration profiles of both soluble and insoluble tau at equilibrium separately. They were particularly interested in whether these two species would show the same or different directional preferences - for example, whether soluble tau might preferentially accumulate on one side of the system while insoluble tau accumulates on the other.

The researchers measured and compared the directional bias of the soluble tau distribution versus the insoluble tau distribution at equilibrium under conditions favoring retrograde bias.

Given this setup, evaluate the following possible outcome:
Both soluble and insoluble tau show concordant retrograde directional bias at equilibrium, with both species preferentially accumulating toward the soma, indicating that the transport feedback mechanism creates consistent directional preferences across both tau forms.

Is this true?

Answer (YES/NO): YES